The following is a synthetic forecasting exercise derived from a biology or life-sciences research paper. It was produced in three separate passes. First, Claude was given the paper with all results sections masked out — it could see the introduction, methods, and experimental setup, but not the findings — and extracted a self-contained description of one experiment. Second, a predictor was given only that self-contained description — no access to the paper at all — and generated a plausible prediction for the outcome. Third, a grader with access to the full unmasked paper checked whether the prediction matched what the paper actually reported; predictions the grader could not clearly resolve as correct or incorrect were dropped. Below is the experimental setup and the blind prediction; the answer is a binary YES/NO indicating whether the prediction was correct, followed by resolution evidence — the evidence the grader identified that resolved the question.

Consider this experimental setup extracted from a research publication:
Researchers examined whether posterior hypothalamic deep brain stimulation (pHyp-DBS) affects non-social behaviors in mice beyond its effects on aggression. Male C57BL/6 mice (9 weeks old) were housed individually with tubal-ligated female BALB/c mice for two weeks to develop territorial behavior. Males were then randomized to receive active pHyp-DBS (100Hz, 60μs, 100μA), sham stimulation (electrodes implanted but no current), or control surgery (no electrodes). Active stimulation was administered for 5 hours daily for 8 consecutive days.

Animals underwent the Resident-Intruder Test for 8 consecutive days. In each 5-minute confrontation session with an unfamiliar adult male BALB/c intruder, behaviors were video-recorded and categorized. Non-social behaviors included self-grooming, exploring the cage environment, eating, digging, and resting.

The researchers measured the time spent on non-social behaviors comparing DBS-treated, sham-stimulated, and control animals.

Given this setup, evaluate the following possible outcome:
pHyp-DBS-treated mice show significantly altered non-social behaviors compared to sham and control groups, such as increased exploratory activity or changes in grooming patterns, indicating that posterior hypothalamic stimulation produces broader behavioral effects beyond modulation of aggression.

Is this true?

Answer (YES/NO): NO